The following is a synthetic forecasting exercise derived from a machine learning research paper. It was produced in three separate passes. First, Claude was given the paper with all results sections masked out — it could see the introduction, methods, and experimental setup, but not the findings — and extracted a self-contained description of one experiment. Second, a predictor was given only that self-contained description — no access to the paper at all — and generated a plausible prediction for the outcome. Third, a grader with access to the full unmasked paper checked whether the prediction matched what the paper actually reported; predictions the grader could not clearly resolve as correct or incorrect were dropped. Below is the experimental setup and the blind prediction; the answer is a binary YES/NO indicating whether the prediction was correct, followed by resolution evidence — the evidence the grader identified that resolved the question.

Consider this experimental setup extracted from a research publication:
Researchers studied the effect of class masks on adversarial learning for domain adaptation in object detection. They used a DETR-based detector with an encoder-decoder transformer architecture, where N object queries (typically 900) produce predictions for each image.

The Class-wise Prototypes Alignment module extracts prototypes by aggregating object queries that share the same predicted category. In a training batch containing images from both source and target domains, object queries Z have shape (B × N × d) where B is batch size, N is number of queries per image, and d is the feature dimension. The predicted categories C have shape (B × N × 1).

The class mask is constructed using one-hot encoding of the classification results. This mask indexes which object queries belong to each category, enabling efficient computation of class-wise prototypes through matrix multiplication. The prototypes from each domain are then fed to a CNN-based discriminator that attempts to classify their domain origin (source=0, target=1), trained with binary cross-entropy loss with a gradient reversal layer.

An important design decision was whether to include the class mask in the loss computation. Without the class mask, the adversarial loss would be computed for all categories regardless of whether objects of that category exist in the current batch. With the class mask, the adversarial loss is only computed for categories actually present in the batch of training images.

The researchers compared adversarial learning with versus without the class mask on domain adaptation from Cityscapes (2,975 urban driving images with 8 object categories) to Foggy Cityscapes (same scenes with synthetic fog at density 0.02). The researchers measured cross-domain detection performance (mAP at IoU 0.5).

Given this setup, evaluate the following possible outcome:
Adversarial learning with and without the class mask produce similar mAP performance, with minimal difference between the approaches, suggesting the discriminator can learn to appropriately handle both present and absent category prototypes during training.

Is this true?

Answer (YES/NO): NO